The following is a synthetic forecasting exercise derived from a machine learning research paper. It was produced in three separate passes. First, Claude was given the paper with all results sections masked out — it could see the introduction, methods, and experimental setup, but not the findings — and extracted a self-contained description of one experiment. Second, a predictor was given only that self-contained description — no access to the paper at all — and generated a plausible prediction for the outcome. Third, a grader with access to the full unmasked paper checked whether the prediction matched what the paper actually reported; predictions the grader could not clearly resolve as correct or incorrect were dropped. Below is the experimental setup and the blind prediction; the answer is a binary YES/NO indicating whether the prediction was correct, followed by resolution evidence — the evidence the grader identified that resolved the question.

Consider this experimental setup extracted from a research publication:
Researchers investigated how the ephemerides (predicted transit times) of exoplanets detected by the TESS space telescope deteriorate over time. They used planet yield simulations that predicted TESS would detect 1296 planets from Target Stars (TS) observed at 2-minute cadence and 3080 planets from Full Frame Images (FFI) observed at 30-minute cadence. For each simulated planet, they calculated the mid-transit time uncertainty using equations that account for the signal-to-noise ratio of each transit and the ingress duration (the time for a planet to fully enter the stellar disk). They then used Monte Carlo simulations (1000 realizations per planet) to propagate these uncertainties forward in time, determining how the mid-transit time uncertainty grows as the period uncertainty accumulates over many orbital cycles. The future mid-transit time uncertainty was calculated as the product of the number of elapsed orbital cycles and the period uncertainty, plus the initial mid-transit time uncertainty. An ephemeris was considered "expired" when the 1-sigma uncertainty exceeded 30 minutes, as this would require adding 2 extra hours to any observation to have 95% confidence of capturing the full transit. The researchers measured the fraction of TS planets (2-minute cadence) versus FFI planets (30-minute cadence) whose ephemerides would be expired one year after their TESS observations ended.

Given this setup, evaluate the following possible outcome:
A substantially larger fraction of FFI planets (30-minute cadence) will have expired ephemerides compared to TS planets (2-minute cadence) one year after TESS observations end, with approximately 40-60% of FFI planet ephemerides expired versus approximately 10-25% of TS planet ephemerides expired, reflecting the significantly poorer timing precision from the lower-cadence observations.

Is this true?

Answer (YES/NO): NO